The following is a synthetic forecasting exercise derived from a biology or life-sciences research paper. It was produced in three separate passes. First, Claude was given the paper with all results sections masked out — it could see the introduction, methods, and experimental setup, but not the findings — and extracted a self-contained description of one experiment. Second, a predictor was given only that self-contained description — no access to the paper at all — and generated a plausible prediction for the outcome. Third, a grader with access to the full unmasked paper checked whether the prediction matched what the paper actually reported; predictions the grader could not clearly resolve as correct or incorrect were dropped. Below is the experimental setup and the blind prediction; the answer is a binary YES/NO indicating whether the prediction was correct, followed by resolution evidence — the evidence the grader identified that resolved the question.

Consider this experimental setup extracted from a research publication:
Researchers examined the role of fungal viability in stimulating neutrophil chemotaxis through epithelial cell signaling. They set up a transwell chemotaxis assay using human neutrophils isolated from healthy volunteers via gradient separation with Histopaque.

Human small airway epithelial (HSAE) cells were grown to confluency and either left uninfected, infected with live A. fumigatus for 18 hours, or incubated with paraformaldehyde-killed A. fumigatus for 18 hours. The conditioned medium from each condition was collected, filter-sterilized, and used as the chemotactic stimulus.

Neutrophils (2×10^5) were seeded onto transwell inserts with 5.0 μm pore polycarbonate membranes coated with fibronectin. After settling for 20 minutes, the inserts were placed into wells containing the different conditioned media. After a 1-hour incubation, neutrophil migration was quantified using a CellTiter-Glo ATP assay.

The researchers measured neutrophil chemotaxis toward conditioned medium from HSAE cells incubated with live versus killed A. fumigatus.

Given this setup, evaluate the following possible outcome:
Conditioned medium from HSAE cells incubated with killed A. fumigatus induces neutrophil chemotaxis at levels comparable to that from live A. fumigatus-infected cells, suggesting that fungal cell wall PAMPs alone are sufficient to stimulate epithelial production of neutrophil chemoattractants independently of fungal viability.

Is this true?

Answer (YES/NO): NO